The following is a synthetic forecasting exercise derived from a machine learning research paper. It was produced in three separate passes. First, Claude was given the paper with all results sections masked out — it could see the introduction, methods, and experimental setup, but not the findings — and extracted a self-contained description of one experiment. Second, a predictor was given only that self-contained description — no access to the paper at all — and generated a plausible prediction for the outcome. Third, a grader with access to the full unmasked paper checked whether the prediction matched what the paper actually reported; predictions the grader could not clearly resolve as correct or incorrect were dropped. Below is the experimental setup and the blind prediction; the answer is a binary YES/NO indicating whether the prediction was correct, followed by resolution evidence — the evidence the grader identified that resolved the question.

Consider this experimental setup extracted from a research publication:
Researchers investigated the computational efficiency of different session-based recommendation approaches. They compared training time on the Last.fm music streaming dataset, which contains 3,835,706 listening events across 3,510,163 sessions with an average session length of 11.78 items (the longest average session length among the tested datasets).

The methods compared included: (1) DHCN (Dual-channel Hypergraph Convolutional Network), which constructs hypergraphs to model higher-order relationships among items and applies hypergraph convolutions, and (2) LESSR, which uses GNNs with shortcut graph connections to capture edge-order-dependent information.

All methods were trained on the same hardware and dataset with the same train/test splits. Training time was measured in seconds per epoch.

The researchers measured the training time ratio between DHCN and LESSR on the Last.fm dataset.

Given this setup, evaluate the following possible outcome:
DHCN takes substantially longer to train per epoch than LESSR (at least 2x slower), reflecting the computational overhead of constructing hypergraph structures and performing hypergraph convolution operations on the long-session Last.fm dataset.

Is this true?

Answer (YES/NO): YES